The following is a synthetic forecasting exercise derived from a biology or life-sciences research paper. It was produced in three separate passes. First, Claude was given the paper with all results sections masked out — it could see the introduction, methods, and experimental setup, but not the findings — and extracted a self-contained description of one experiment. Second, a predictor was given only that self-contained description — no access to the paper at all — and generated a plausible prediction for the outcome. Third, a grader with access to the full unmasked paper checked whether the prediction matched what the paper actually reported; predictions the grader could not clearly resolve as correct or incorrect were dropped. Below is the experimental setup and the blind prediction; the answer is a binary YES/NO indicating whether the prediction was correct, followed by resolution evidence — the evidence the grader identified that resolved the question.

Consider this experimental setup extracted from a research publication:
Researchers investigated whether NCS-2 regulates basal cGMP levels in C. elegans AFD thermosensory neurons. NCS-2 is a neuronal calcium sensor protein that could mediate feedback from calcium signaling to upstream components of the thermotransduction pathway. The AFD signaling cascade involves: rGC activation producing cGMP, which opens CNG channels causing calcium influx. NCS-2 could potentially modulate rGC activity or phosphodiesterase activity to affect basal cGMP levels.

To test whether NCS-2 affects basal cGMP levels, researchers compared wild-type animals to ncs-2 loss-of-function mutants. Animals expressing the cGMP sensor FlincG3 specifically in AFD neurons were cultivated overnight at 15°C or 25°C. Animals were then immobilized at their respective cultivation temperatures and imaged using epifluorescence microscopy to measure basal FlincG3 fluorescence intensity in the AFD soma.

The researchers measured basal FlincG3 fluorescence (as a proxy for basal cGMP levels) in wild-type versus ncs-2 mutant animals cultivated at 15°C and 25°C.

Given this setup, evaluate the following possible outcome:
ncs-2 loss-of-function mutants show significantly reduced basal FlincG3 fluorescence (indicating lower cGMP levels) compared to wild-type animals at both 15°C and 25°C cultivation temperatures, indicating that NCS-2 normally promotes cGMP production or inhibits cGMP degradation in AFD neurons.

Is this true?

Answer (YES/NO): NO